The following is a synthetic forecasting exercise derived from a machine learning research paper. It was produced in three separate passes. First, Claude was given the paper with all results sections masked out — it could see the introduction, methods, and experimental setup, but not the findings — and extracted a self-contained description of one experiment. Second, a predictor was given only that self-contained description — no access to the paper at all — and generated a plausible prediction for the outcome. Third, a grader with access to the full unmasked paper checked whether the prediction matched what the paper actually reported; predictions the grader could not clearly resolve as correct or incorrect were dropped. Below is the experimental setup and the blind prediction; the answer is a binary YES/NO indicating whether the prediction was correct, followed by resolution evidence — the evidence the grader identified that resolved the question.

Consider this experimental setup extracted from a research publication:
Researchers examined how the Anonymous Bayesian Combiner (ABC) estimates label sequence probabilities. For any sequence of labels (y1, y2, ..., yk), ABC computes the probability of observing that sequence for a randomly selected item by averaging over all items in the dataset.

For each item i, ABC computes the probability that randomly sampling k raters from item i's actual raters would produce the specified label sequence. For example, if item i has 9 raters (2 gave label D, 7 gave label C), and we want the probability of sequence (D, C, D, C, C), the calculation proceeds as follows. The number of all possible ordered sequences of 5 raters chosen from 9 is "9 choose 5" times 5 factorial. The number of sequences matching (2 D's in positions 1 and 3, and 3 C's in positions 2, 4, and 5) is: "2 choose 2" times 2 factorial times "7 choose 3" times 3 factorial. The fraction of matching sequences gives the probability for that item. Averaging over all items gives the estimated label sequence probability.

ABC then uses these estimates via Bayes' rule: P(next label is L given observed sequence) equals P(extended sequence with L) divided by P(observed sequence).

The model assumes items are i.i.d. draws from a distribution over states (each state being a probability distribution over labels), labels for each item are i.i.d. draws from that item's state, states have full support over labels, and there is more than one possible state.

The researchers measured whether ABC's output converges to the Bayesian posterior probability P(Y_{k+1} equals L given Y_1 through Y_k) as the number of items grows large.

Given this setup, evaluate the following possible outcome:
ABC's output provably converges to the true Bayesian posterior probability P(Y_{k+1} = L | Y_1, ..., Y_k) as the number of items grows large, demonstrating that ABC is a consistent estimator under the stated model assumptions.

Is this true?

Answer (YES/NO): YES